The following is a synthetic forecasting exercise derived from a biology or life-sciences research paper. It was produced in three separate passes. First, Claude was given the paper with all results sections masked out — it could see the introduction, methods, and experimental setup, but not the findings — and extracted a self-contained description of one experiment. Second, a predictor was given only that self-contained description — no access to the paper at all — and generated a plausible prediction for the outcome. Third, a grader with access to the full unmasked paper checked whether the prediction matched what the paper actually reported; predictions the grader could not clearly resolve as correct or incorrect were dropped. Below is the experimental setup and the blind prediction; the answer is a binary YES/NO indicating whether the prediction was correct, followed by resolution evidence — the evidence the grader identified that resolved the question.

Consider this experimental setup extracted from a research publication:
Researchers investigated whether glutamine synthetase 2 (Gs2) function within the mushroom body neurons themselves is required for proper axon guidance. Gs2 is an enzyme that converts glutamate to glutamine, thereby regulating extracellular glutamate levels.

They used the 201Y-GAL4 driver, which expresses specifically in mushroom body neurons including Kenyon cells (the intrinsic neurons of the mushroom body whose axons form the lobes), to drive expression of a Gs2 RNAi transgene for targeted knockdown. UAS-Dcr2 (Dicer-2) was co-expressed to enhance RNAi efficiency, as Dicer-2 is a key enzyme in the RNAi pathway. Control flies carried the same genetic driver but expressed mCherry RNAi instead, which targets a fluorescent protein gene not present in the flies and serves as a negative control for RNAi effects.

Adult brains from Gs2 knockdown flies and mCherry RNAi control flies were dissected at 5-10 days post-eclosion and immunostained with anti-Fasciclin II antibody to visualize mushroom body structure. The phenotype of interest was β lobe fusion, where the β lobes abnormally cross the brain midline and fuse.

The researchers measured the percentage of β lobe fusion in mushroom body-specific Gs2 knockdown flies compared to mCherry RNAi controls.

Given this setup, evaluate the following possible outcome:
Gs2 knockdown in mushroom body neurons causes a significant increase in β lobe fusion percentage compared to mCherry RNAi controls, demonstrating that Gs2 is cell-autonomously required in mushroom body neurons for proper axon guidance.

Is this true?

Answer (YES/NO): NO